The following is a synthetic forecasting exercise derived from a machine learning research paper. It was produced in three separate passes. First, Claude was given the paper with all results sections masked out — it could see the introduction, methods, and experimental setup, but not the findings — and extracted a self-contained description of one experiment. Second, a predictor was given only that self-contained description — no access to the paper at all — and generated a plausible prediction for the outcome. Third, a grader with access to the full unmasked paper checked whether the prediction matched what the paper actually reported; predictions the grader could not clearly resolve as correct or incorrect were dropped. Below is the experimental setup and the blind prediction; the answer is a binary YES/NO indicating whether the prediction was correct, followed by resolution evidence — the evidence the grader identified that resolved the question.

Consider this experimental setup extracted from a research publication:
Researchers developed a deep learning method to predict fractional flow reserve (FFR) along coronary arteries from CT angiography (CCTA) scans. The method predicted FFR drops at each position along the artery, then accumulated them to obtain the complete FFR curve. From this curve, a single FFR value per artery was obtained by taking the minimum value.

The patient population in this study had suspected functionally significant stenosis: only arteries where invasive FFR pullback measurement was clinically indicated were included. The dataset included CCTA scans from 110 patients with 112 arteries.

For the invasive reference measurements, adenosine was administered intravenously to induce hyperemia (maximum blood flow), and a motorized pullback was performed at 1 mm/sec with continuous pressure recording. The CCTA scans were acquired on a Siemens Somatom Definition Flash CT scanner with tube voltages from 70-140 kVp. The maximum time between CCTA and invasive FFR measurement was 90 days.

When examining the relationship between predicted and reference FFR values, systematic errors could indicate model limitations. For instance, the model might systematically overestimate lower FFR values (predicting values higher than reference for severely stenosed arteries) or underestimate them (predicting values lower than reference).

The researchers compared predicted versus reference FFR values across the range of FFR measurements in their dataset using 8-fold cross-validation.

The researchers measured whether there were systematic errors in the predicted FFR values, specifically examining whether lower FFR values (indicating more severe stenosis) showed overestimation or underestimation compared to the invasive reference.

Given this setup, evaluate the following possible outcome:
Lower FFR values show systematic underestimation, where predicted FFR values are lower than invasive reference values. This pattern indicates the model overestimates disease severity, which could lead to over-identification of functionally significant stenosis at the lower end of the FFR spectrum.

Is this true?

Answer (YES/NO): NO